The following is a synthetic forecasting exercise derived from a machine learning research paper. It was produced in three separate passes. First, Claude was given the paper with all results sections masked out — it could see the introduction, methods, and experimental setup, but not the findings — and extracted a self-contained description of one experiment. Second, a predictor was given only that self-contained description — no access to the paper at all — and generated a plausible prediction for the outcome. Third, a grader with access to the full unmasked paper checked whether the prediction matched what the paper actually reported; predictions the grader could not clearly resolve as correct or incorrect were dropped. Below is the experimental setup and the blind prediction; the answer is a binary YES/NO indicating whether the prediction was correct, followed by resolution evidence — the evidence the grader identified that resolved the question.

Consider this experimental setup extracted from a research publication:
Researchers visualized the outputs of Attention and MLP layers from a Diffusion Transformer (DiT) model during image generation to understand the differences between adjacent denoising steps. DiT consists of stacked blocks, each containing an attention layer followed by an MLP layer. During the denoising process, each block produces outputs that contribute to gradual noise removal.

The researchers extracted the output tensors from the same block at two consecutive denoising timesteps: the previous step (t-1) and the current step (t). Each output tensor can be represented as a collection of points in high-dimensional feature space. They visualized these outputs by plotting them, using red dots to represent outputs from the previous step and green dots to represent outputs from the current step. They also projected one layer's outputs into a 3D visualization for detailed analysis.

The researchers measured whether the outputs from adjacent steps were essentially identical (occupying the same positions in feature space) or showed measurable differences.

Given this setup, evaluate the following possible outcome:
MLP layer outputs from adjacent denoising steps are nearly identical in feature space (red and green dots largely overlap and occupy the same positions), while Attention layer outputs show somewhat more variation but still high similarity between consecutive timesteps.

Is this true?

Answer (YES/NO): NO